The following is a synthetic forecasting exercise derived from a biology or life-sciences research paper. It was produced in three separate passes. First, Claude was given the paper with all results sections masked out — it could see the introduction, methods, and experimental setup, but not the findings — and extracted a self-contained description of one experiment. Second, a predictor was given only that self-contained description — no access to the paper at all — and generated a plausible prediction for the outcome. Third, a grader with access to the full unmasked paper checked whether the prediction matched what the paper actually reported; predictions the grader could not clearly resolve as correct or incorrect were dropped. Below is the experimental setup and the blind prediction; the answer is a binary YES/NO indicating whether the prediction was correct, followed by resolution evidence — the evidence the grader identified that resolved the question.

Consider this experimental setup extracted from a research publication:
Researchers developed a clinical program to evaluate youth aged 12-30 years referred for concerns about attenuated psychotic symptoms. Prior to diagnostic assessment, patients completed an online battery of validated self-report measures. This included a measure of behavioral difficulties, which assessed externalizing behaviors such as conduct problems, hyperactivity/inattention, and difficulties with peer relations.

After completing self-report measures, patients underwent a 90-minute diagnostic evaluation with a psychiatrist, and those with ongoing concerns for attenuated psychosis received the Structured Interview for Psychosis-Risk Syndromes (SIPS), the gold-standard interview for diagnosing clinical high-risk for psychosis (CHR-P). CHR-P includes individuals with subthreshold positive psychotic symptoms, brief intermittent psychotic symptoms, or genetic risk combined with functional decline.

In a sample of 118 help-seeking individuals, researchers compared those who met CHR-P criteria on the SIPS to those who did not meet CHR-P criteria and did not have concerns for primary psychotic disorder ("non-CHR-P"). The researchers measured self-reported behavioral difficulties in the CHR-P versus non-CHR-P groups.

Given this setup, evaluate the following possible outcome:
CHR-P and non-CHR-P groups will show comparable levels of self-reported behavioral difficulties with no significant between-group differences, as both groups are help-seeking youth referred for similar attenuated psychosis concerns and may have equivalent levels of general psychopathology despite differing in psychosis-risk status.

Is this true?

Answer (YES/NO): NO